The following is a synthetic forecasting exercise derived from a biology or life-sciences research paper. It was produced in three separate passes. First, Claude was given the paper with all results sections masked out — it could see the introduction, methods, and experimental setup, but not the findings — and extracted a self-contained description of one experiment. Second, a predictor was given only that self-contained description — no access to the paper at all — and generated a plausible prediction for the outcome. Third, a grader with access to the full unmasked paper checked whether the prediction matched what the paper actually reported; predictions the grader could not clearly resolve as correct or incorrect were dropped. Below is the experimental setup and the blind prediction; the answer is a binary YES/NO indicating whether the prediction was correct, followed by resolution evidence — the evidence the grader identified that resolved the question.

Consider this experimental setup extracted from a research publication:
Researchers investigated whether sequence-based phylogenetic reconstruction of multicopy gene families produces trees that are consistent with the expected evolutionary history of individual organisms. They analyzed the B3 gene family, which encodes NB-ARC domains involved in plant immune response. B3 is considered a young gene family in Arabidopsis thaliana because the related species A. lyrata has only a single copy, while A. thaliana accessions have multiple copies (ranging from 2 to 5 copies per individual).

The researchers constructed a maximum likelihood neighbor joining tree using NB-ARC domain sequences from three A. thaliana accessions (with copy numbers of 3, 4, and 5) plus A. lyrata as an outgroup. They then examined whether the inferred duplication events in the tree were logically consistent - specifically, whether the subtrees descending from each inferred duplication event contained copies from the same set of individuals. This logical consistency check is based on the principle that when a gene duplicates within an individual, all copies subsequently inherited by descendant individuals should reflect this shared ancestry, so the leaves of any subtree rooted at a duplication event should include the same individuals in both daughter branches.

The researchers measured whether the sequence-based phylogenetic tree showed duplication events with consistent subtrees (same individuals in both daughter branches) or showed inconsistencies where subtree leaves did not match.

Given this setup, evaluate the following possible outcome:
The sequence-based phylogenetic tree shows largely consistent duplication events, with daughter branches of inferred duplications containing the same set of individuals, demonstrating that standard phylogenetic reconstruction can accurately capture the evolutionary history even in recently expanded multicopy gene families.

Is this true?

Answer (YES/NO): NO